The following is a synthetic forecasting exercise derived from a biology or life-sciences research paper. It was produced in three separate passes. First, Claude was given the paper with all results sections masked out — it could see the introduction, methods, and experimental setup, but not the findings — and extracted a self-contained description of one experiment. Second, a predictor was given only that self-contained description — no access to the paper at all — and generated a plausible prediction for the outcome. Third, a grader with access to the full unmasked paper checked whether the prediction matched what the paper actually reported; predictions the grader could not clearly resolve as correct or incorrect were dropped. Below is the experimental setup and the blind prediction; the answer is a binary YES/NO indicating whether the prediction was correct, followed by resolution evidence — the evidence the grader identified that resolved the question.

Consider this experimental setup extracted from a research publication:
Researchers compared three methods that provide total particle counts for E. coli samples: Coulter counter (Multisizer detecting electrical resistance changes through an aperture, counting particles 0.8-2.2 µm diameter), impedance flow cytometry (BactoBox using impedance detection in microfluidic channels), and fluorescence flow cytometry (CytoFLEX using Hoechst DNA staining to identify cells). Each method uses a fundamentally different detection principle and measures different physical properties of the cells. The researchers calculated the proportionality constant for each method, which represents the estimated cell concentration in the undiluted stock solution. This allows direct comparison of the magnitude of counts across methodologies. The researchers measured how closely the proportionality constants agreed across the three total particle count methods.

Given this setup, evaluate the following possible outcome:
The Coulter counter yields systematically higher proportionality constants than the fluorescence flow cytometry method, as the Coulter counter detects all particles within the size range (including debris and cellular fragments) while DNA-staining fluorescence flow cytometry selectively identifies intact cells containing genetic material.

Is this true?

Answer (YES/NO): NO